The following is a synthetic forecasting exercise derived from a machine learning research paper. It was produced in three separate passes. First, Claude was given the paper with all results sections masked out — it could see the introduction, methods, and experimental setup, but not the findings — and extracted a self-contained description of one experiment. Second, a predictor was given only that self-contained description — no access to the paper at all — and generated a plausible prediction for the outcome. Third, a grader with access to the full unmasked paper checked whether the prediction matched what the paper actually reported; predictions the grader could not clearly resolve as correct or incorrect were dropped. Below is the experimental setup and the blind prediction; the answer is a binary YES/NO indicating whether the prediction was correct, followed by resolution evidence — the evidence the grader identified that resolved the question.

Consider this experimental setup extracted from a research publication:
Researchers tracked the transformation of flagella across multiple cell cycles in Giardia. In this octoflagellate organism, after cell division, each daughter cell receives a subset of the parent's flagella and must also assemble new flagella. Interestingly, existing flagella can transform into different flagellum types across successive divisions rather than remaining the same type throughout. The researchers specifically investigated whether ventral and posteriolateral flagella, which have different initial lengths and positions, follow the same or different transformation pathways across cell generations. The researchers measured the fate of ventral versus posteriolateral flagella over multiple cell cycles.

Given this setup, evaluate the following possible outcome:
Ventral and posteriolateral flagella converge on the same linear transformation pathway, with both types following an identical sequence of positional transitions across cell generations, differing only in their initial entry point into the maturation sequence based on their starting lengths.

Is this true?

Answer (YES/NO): YES